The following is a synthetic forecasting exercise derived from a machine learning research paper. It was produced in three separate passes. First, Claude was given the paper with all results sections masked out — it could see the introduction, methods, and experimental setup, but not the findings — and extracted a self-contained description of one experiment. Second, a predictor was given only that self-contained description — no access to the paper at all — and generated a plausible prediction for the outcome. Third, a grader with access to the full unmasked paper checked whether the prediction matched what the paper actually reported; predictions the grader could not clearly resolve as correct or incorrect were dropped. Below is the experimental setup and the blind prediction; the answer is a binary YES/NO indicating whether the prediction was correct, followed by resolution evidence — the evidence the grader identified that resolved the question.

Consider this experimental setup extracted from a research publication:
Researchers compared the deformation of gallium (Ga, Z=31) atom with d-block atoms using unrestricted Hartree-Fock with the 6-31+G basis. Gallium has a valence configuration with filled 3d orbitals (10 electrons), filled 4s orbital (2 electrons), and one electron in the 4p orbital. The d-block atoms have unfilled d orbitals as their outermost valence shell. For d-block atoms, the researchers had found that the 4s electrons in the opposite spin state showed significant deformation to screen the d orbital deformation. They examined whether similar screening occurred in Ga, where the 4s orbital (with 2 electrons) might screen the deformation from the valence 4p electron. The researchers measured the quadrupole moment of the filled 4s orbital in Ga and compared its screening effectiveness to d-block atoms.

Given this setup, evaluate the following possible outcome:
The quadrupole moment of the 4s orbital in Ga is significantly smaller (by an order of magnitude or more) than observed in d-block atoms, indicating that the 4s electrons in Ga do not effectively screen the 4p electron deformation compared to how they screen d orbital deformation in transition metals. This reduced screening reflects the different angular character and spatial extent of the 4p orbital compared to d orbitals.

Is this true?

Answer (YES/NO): YES